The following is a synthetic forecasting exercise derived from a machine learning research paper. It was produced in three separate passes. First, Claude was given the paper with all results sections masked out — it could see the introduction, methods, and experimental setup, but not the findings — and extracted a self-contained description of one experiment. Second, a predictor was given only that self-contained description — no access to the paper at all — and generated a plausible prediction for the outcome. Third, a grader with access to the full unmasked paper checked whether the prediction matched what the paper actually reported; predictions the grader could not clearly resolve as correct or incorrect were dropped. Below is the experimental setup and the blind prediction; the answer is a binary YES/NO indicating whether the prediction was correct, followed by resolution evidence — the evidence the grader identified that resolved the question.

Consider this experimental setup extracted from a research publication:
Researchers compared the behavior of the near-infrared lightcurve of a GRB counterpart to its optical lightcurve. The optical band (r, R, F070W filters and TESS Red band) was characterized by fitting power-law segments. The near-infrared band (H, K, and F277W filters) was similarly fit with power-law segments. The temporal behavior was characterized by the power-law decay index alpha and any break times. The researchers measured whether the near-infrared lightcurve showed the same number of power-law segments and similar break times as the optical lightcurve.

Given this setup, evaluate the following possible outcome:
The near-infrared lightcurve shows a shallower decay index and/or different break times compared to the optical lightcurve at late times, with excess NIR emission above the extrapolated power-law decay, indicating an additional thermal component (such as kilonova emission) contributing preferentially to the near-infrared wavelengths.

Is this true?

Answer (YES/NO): NO